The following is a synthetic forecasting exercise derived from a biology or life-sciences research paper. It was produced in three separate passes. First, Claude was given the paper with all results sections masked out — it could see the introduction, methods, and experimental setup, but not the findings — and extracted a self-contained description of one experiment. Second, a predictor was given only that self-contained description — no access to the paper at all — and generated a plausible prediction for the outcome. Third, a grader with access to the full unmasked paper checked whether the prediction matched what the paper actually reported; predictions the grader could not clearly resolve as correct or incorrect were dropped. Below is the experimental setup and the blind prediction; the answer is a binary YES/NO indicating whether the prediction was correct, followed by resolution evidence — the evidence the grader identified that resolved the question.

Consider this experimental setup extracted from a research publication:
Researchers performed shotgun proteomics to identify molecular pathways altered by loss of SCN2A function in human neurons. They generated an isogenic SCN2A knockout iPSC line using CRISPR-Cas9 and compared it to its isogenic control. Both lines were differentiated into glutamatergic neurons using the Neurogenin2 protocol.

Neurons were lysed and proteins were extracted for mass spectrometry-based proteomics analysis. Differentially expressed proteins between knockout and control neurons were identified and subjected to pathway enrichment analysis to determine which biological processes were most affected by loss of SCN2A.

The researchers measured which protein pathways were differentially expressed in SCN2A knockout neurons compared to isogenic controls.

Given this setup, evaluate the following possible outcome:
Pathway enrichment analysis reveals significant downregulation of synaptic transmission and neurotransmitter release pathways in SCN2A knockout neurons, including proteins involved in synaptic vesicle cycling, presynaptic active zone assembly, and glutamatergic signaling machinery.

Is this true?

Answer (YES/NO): NO